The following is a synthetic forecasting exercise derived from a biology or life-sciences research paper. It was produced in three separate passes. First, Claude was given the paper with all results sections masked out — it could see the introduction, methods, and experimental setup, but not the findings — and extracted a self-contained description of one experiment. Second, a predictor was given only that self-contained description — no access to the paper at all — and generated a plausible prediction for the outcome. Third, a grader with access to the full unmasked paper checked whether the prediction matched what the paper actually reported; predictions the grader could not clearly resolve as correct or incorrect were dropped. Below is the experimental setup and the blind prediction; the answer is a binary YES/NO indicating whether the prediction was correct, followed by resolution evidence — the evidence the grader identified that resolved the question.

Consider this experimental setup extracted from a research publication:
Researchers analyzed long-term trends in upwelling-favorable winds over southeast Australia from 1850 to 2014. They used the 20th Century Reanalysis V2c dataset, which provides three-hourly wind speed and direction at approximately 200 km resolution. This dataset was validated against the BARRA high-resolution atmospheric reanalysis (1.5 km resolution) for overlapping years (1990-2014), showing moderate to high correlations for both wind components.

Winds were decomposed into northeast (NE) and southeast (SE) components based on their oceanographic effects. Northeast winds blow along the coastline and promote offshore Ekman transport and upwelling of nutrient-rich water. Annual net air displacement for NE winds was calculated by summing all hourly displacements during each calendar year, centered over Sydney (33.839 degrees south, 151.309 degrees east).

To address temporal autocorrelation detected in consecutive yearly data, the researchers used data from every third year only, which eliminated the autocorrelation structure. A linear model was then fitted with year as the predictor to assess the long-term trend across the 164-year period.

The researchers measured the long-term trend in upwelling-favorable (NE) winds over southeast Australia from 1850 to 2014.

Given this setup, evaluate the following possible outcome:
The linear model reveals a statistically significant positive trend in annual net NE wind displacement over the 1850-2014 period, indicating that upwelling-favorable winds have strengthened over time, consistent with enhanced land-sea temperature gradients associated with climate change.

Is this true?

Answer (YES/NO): YES